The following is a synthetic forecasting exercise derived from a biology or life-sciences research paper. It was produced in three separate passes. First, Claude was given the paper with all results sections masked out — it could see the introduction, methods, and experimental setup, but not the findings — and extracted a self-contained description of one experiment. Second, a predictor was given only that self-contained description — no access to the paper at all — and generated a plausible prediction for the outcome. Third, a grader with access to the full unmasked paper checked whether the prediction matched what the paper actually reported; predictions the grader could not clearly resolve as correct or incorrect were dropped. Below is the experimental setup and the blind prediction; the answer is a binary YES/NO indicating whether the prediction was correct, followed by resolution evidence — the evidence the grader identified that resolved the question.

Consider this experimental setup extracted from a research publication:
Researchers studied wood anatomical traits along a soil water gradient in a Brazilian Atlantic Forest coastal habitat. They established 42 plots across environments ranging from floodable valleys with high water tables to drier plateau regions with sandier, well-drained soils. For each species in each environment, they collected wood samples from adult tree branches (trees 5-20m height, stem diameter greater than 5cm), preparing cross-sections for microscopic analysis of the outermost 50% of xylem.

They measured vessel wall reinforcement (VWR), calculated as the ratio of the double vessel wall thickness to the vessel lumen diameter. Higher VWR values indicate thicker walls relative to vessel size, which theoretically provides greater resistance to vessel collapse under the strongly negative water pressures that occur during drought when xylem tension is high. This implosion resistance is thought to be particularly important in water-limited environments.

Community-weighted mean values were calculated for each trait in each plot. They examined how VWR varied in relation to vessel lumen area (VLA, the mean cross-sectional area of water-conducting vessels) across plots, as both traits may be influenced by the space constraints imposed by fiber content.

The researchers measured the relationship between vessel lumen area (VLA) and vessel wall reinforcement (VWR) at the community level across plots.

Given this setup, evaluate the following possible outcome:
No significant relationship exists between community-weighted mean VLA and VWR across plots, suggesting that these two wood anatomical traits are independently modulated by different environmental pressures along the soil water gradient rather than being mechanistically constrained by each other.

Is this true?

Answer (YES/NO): NO